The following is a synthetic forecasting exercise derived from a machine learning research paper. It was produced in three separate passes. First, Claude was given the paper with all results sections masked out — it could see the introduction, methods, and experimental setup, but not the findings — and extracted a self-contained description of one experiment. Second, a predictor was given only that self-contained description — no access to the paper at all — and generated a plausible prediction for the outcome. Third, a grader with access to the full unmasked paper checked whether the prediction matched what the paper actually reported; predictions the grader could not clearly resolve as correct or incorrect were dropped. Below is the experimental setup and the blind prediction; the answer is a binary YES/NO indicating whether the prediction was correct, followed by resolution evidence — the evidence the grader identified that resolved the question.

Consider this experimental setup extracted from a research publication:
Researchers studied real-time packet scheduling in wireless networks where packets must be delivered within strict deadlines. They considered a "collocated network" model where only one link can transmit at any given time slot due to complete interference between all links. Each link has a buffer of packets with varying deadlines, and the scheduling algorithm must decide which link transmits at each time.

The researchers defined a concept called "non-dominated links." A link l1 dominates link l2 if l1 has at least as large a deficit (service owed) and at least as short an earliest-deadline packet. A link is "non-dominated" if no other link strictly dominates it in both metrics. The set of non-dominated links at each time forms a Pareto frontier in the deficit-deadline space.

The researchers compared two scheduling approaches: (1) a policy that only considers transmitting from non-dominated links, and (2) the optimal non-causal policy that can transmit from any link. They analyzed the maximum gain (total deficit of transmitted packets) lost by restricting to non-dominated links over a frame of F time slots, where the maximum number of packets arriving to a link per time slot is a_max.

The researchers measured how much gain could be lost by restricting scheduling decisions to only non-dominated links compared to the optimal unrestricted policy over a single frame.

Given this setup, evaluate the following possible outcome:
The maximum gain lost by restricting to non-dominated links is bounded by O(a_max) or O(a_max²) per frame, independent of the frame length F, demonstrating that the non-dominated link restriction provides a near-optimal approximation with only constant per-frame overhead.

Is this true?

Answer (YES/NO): NO